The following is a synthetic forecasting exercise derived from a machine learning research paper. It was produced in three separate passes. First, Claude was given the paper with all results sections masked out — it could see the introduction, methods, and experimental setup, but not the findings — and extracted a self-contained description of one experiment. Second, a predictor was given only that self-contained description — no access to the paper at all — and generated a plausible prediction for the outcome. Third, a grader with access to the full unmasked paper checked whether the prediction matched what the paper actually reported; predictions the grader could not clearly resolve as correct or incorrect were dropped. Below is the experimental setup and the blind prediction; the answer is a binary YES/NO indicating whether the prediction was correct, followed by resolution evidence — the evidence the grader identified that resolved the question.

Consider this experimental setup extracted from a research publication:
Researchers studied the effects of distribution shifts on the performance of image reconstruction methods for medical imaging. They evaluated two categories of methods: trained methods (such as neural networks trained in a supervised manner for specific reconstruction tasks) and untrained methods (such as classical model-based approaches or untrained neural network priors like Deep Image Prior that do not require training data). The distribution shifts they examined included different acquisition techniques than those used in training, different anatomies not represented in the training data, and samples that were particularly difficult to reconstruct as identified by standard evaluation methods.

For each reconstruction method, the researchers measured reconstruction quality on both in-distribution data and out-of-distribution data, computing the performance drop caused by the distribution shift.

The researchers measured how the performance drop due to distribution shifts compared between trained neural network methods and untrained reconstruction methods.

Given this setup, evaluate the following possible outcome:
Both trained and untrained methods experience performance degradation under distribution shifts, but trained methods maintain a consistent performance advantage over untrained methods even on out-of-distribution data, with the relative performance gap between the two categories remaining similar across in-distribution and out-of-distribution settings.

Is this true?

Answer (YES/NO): NO